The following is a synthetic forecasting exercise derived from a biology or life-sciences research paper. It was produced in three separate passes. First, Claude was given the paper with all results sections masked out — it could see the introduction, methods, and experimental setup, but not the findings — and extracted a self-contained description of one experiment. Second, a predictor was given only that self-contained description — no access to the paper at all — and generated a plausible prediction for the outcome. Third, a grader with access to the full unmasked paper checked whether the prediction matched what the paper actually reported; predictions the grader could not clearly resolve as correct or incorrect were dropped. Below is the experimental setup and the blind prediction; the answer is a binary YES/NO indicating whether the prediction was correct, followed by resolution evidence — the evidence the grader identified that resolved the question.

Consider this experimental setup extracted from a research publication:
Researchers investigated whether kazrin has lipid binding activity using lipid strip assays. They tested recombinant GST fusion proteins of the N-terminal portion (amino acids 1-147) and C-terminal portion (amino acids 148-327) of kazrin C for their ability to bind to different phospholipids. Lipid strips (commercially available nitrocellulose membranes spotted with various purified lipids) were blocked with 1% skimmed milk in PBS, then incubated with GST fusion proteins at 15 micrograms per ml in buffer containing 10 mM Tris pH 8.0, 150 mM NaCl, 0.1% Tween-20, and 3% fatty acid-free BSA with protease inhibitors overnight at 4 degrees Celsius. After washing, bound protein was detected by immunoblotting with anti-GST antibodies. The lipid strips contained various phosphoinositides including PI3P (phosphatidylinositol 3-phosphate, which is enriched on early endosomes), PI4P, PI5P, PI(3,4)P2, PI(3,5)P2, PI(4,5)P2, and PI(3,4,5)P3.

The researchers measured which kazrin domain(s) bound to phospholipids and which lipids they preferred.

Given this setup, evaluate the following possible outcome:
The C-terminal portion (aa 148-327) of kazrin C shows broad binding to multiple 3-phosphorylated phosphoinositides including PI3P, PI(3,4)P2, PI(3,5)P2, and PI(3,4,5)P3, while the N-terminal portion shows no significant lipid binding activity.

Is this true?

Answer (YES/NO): NO